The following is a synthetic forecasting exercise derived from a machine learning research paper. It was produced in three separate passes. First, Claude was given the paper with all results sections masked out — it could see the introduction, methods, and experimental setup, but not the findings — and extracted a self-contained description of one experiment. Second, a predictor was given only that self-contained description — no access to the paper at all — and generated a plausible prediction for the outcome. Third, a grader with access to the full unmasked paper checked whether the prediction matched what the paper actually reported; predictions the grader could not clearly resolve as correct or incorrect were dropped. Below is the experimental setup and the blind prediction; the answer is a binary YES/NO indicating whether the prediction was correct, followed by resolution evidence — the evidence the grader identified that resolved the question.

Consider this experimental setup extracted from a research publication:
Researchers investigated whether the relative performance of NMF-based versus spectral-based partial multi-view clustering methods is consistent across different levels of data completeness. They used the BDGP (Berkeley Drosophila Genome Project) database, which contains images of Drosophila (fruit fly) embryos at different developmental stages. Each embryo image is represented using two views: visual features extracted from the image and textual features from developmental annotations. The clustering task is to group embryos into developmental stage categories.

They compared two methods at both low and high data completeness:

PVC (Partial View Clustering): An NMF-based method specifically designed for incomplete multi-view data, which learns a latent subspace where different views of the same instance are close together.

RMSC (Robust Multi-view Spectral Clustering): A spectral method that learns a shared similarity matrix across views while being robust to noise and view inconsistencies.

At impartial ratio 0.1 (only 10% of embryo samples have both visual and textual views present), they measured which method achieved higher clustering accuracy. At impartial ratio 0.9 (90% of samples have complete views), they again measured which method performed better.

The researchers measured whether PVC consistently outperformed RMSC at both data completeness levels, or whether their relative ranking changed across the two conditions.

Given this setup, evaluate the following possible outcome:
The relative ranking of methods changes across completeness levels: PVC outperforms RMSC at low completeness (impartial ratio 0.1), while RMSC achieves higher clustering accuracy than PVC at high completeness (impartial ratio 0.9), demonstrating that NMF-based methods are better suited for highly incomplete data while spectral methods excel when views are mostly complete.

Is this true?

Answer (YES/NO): NO